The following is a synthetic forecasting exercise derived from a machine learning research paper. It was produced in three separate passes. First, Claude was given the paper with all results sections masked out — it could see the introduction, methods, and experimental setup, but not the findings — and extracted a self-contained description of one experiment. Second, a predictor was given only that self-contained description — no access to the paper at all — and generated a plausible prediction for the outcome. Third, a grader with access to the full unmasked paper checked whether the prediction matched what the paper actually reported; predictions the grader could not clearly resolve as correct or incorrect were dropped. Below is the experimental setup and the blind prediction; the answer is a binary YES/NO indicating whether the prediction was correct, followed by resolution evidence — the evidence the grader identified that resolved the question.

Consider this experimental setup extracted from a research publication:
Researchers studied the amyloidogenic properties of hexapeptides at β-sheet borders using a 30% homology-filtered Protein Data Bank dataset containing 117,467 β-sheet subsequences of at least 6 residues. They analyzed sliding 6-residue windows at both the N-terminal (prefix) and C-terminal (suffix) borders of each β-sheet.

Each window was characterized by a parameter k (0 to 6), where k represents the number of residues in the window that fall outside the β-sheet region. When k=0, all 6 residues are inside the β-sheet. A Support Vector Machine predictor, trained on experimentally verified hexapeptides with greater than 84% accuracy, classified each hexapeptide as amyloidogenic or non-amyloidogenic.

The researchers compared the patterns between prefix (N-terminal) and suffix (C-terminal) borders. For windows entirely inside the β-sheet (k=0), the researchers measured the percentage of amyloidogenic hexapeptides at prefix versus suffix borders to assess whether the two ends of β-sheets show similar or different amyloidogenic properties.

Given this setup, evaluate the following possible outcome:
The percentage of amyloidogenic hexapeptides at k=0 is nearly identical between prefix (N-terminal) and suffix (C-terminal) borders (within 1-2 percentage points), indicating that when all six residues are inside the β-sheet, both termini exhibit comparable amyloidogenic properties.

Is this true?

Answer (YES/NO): YES